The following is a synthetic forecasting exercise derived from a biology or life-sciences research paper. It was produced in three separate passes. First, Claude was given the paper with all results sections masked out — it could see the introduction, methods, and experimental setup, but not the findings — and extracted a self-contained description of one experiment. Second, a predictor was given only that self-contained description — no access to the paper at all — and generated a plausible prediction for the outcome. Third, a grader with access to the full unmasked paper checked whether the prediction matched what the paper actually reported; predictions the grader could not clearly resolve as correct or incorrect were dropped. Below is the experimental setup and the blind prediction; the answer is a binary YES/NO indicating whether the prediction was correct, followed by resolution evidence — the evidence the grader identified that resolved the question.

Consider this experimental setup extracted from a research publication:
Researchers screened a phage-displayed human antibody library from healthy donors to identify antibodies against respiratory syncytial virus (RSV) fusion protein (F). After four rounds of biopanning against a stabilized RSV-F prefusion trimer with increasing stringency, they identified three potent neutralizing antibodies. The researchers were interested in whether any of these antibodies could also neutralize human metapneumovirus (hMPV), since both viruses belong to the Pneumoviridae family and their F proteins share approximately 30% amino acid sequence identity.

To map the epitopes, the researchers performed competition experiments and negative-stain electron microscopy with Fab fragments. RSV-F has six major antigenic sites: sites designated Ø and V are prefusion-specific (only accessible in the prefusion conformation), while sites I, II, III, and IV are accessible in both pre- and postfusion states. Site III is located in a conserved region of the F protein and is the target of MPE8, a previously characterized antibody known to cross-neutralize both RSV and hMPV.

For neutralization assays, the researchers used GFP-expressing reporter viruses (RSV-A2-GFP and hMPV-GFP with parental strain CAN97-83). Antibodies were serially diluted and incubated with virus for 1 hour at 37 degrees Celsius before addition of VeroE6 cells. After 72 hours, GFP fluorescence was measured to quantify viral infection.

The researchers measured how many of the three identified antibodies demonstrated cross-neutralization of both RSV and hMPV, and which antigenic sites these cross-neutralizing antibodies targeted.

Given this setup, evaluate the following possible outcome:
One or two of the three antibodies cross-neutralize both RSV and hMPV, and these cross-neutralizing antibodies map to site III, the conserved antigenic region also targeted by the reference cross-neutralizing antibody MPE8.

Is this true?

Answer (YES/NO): YES